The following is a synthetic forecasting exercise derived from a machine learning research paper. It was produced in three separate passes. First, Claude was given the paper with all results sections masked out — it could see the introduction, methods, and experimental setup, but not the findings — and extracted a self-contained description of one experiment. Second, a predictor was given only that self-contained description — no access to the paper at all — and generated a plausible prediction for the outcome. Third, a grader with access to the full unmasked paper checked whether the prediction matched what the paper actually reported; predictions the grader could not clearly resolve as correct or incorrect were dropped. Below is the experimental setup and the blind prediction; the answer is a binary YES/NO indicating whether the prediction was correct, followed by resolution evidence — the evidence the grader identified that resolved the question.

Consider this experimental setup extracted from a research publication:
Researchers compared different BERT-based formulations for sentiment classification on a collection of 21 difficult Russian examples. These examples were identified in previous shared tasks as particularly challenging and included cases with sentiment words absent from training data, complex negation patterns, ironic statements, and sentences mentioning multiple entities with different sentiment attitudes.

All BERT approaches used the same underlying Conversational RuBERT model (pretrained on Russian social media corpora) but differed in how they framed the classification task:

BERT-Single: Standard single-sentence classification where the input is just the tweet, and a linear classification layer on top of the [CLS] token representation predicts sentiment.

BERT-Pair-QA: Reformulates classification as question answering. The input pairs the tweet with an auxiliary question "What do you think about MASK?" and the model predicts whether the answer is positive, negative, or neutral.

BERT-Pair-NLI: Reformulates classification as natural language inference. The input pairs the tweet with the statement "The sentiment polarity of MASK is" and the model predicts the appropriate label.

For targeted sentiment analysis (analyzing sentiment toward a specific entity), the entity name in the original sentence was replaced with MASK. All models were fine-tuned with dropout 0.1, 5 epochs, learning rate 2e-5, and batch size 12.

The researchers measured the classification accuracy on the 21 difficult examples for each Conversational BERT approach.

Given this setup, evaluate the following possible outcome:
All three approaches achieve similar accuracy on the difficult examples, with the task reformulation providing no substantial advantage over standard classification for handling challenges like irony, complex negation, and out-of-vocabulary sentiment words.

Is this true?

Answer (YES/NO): NO